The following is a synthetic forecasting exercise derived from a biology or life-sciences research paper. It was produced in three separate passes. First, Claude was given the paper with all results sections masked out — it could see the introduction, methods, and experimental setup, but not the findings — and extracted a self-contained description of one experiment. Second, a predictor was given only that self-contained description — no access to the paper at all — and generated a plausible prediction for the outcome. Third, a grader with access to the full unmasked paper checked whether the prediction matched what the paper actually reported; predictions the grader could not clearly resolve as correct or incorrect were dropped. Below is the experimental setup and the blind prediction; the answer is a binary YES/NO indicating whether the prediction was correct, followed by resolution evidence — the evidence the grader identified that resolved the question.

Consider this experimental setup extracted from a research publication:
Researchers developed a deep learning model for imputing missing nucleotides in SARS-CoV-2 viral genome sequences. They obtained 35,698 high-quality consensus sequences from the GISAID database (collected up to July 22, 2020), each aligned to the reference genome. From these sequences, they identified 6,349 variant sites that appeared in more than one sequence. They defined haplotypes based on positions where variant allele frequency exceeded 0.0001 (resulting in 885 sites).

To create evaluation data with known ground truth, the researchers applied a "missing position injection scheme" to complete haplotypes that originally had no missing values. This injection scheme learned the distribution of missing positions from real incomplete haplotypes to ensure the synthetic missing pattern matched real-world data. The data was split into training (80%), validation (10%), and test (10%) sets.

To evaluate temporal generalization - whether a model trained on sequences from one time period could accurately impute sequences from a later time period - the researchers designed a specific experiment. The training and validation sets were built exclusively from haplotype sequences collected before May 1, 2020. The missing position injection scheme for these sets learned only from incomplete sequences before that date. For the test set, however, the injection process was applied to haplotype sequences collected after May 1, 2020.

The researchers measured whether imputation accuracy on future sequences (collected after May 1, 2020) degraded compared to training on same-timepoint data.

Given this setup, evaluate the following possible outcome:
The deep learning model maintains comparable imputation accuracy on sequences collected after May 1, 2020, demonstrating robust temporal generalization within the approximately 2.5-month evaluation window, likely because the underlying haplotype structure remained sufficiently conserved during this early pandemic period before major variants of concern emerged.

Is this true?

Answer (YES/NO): YES